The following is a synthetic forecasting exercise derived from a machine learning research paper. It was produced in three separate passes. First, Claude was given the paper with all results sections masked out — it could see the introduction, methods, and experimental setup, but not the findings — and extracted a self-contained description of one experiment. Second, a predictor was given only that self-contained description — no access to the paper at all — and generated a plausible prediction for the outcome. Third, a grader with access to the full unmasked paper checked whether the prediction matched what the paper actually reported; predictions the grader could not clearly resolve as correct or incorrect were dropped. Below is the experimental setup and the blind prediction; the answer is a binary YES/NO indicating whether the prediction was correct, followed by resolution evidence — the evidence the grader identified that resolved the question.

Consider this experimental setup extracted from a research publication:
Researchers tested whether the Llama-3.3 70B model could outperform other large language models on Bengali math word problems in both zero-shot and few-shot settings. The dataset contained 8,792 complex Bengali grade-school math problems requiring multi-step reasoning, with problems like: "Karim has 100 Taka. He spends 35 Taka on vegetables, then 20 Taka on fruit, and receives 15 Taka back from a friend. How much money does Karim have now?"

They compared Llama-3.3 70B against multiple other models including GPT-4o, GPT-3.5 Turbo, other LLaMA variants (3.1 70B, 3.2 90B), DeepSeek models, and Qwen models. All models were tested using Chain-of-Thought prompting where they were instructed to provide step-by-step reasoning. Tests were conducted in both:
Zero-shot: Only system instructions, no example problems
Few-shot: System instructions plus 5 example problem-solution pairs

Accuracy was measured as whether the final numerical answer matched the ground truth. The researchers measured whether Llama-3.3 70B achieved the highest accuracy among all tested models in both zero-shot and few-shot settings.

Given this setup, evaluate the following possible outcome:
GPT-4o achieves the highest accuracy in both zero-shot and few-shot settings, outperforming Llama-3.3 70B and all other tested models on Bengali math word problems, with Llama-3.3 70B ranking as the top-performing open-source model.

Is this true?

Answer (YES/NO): NO